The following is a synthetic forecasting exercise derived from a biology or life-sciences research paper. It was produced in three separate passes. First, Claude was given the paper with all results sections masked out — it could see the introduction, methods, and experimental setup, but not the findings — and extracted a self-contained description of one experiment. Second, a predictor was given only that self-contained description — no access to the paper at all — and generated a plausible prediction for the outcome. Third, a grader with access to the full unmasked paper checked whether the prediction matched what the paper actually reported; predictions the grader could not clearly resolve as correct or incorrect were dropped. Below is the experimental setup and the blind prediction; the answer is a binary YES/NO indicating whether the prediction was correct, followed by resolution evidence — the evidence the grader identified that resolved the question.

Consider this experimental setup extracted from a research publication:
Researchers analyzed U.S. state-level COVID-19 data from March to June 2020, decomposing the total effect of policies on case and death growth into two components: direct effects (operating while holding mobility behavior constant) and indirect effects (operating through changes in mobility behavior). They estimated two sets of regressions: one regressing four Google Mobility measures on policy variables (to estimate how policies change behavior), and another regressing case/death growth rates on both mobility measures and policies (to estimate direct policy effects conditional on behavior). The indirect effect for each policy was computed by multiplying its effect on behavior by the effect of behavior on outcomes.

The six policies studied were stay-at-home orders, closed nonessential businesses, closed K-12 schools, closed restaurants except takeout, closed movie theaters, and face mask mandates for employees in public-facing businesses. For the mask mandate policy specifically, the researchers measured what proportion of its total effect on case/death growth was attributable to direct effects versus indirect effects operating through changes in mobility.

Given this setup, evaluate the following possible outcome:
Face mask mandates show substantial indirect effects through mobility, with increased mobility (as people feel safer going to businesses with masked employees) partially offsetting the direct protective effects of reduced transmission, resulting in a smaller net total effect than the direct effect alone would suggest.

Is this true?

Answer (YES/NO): NO